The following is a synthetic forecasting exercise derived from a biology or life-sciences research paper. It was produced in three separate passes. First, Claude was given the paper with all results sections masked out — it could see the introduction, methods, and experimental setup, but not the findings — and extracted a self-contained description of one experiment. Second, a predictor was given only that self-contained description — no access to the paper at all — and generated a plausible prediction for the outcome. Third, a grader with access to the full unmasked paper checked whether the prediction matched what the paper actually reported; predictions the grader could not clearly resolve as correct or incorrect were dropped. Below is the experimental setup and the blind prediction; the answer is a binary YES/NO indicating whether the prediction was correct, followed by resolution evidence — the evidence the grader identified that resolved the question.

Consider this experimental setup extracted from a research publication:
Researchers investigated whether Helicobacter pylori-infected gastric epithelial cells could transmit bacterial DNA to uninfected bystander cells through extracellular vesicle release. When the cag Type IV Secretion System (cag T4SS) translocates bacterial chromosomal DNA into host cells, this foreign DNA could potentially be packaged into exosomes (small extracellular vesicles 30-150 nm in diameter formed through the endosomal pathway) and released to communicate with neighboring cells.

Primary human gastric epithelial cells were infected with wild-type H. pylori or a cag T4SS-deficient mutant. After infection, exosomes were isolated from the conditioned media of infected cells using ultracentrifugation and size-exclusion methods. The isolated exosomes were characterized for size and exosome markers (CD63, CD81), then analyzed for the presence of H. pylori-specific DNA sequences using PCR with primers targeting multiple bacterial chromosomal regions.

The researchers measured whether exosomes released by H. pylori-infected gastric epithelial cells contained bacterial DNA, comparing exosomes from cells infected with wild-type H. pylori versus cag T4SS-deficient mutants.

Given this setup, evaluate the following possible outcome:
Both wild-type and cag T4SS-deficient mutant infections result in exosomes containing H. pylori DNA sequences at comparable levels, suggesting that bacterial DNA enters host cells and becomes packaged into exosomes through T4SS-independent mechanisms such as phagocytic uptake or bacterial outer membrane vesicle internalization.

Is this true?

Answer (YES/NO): NO